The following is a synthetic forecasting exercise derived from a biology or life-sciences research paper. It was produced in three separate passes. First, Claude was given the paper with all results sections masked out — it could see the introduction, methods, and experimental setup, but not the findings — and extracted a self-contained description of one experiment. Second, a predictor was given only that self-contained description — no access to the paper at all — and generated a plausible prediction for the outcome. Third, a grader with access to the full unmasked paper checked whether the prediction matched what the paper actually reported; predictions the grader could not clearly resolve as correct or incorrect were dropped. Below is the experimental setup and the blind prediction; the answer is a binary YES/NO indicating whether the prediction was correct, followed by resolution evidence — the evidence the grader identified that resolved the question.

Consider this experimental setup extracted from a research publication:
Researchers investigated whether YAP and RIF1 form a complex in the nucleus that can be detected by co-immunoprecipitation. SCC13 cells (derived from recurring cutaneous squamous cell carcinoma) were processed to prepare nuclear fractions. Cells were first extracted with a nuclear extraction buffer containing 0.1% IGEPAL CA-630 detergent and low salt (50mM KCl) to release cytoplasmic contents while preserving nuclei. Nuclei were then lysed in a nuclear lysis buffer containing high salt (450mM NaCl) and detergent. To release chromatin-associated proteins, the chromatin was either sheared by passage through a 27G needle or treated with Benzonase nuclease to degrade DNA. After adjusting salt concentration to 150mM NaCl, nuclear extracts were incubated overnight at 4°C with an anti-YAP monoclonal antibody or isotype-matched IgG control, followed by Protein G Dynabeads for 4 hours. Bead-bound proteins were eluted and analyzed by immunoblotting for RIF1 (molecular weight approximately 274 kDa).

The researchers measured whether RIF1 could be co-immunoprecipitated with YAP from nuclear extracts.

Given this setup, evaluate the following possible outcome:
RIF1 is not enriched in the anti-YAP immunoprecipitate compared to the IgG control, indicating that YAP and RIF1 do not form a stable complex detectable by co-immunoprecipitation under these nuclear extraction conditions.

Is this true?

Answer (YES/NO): NO